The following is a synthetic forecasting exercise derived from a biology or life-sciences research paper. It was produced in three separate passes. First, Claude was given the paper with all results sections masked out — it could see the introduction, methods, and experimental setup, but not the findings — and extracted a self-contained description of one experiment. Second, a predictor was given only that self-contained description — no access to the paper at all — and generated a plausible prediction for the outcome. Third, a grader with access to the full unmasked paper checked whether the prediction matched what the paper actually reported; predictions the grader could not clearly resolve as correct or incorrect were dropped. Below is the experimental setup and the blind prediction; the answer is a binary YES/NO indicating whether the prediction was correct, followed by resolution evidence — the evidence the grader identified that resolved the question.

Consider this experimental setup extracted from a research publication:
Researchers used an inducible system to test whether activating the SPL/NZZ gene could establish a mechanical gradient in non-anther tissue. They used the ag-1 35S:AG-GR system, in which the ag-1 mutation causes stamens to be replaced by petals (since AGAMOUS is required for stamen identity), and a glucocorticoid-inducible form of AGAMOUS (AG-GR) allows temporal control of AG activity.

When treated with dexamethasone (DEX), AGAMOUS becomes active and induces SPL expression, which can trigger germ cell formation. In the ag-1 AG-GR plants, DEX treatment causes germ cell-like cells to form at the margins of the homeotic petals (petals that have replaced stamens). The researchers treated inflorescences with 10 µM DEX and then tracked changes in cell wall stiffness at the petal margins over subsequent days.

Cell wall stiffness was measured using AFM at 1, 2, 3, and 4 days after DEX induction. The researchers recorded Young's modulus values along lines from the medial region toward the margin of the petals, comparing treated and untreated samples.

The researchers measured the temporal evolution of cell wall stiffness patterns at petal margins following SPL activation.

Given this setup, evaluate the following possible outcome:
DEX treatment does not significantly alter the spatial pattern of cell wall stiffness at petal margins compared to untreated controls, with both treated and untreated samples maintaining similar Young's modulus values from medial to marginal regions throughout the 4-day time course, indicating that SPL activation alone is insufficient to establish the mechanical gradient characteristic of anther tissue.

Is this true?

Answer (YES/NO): NO